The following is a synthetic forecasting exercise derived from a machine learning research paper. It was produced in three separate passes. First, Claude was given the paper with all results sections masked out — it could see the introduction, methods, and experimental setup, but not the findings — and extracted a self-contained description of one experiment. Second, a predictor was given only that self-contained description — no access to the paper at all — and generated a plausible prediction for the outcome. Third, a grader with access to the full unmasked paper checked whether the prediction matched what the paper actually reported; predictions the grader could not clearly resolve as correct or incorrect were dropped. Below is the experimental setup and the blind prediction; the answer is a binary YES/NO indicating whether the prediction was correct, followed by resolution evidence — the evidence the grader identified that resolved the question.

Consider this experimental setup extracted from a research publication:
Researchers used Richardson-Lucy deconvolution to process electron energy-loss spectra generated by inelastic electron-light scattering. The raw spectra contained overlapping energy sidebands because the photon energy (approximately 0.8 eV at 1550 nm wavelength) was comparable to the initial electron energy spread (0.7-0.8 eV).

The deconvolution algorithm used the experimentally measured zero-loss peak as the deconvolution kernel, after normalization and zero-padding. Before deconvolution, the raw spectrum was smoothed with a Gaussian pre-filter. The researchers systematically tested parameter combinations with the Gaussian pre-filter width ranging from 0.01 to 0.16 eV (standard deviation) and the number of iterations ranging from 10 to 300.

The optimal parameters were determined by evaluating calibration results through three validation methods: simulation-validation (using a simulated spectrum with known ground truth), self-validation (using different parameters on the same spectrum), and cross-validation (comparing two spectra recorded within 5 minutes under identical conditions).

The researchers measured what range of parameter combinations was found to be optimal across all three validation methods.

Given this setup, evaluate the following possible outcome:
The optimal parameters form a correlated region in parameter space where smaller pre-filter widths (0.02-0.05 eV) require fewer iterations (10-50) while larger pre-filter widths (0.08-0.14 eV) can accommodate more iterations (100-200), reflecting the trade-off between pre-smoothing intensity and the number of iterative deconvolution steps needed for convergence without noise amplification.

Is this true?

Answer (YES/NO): NO